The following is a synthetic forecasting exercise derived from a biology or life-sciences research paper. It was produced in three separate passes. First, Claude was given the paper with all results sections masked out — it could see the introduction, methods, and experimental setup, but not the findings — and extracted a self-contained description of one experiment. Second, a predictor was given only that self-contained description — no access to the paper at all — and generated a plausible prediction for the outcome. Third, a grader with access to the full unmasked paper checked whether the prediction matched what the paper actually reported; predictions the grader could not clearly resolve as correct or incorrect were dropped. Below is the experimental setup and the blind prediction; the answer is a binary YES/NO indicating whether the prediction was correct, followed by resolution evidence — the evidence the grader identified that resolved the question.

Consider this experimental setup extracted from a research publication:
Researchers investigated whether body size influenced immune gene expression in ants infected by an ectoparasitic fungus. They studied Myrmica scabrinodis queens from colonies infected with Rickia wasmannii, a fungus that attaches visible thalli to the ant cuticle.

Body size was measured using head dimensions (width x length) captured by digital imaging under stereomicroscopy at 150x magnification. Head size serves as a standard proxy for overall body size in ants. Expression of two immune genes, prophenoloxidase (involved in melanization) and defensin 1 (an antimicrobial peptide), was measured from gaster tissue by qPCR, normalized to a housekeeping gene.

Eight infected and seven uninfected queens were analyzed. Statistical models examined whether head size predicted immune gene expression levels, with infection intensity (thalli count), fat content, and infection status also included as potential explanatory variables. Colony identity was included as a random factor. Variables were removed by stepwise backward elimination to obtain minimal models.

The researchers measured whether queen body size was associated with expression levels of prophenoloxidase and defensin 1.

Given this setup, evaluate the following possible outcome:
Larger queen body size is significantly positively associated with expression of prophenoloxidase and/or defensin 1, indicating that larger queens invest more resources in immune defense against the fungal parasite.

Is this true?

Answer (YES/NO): YES